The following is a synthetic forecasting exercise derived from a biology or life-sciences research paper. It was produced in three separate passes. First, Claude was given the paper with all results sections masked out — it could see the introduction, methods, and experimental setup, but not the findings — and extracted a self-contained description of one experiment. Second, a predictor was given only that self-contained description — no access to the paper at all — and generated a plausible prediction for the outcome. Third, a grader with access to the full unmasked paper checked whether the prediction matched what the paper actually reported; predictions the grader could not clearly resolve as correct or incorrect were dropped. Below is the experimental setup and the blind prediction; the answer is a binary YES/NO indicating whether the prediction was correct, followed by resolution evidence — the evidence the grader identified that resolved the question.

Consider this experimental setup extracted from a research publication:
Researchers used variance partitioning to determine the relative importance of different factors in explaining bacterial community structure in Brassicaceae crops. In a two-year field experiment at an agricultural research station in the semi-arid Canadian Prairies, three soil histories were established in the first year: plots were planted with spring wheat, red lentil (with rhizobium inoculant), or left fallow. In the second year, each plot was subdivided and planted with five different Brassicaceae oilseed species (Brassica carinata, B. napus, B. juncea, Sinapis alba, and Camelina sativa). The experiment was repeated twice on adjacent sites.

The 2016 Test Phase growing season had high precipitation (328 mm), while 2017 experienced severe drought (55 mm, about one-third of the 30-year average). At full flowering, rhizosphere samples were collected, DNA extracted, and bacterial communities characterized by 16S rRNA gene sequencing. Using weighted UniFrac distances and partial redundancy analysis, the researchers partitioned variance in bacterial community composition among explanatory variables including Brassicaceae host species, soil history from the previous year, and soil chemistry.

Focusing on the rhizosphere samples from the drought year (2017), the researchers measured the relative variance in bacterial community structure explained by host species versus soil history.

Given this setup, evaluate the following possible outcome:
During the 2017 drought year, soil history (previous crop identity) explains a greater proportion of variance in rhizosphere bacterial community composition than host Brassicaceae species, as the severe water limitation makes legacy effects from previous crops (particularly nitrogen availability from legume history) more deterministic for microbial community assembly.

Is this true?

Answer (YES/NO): NO